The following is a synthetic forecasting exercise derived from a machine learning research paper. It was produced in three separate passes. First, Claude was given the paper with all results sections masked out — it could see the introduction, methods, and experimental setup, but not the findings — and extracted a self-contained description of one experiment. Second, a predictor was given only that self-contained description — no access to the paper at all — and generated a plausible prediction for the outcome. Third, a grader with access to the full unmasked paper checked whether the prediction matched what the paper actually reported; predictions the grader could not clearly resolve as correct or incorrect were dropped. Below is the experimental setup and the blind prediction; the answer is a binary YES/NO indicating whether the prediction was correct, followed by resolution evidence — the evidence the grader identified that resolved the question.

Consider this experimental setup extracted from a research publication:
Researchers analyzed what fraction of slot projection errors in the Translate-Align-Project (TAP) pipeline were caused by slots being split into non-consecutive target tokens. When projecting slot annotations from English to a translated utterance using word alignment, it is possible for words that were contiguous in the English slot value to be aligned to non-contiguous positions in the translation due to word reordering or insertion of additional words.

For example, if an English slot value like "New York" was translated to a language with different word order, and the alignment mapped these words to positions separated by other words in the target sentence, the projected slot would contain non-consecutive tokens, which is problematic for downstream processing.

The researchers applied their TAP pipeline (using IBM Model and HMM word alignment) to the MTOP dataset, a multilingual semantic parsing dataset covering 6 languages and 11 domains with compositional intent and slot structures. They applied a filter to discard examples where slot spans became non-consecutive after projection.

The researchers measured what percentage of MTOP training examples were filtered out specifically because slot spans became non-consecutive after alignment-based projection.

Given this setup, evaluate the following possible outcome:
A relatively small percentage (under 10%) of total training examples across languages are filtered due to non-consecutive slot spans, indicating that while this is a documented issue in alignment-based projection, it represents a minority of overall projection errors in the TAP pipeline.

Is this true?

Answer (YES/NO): YES